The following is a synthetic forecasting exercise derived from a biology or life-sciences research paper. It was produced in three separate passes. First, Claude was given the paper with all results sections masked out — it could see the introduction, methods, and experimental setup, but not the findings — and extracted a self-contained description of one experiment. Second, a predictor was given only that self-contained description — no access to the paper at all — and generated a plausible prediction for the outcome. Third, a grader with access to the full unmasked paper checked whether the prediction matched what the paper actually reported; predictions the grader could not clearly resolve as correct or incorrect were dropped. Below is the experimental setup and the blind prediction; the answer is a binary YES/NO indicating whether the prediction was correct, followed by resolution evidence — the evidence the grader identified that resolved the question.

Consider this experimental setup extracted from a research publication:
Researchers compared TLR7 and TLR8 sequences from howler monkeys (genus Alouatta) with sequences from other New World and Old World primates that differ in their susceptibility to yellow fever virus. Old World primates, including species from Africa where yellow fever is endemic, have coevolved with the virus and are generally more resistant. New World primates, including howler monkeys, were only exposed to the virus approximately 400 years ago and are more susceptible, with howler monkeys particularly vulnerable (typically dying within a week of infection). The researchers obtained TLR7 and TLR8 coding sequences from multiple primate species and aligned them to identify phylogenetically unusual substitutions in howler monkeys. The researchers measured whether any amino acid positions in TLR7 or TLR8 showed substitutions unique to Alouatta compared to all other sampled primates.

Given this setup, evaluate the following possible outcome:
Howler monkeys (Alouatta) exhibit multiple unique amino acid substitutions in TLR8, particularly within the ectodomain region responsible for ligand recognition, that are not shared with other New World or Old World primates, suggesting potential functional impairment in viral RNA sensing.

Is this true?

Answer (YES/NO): NO